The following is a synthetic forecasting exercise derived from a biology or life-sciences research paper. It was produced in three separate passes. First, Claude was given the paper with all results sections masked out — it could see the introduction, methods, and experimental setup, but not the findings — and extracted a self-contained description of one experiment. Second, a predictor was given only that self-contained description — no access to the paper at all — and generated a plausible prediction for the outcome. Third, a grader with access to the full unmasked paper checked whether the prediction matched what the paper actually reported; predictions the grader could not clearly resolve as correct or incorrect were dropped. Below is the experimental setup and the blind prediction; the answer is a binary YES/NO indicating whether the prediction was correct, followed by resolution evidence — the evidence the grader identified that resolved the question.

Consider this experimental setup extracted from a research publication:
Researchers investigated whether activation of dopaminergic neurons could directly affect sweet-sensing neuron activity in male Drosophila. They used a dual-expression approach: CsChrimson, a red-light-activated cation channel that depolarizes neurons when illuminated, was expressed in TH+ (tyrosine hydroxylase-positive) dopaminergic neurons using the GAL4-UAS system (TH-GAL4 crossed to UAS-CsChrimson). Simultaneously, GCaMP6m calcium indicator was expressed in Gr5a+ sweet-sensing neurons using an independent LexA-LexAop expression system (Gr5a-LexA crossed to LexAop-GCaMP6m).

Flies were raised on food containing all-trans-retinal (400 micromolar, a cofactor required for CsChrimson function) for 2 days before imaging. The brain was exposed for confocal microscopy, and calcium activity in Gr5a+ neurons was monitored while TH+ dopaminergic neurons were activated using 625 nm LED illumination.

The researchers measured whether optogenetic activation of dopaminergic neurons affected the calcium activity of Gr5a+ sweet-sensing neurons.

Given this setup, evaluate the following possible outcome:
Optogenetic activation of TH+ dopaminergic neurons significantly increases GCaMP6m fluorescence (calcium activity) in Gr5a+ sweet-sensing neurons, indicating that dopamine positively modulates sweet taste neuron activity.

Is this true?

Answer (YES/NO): YES